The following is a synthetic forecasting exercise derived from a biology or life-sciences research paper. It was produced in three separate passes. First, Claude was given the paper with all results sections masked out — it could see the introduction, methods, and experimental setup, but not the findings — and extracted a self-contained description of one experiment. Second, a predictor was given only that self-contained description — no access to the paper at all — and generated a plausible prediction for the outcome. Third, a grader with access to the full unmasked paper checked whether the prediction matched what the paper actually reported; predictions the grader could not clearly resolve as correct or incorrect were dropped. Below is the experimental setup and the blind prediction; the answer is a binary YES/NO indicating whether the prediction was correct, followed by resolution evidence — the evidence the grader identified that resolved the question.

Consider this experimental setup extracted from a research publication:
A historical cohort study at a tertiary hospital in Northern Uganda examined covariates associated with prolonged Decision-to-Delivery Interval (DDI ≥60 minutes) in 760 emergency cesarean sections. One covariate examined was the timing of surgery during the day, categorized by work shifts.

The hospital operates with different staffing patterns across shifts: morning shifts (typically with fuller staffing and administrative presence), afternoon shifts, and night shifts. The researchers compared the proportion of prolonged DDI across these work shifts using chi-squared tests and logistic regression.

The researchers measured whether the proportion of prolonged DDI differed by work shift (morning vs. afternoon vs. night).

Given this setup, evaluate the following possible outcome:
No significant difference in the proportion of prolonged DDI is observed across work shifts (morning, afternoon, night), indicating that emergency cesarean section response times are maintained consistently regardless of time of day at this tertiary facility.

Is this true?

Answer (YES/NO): NO